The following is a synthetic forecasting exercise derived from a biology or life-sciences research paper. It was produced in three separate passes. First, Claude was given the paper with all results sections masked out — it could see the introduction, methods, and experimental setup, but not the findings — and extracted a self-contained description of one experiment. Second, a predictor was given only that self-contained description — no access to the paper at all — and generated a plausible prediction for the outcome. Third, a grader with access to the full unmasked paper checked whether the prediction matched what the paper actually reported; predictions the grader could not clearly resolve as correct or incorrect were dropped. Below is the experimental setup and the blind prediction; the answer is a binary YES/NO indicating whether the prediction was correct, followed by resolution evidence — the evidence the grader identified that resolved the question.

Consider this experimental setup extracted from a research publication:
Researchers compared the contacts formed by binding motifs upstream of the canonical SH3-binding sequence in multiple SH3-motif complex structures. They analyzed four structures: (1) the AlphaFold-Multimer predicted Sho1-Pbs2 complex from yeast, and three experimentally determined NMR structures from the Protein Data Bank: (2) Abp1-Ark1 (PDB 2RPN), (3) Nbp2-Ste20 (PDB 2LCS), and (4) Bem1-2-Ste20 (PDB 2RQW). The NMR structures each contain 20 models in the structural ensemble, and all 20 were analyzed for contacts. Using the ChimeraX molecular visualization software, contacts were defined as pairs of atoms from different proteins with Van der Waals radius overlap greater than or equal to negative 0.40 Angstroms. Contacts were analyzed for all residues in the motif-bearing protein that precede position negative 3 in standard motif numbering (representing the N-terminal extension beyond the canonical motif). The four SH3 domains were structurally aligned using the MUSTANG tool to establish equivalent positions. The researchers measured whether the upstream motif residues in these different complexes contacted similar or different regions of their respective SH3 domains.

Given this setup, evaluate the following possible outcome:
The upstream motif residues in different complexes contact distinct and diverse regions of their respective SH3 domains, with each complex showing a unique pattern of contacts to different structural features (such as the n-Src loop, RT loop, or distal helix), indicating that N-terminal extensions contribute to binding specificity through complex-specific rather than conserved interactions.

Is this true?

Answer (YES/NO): YES